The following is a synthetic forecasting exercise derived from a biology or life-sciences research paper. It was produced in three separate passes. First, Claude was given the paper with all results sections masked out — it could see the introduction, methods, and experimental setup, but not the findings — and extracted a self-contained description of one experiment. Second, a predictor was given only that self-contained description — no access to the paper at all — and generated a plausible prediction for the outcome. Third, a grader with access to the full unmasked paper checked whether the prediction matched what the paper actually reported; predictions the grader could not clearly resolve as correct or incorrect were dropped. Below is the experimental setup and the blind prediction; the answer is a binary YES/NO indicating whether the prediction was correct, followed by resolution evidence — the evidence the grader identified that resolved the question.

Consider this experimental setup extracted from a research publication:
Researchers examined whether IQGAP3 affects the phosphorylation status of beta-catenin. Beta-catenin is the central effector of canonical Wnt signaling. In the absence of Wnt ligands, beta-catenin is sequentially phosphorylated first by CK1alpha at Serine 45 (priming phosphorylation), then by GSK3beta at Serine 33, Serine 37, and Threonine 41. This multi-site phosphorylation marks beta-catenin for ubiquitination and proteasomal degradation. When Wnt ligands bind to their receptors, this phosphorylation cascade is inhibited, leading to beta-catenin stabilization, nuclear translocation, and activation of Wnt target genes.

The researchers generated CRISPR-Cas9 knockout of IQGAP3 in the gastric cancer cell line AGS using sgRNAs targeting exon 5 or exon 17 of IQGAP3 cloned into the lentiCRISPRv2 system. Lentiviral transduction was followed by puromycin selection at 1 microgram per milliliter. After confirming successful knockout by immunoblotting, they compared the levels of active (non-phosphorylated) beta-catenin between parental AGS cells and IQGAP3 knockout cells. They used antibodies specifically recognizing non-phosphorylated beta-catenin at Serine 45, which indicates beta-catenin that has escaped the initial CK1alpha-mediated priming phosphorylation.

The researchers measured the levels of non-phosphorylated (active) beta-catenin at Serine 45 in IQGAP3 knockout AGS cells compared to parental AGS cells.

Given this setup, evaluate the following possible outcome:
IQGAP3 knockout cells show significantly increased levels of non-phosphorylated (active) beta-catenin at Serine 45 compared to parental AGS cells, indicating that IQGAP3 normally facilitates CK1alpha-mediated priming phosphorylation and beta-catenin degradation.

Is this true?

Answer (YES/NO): NO